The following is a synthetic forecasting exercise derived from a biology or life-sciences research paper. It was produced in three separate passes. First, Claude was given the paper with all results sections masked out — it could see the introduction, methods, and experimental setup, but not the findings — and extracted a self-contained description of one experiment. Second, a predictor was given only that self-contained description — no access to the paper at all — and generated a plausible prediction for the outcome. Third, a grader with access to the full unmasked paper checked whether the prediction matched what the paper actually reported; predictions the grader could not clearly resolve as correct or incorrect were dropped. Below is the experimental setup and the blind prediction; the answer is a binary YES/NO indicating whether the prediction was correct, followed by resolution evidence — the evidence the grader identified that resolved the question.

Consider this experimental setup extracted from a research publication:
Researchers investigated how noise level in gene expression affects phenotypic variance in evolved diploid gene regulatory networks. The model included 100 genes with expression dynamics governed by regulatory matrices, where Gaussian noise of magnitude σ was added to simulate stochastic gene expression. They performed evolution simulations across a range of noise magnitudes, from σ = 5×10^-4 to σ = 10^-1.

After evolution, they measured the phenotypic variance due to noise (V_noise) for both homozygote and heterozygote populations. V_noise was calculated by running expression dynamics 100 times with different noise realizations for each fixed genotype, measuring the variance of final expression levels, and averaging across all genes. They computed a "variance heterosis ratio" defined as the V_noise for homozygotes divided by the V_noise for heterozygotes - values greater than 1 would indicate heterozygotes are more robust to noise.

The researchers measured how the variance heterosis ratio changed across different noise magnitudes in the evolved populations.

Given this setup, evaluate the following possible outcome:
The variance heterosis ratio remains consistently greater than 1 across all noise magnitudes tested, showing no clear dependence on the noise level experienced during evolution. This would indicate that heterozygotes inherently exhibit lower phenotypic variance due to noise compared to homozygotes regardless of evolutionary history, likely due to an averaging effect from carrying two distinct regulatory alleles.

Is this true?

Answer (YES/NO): NO